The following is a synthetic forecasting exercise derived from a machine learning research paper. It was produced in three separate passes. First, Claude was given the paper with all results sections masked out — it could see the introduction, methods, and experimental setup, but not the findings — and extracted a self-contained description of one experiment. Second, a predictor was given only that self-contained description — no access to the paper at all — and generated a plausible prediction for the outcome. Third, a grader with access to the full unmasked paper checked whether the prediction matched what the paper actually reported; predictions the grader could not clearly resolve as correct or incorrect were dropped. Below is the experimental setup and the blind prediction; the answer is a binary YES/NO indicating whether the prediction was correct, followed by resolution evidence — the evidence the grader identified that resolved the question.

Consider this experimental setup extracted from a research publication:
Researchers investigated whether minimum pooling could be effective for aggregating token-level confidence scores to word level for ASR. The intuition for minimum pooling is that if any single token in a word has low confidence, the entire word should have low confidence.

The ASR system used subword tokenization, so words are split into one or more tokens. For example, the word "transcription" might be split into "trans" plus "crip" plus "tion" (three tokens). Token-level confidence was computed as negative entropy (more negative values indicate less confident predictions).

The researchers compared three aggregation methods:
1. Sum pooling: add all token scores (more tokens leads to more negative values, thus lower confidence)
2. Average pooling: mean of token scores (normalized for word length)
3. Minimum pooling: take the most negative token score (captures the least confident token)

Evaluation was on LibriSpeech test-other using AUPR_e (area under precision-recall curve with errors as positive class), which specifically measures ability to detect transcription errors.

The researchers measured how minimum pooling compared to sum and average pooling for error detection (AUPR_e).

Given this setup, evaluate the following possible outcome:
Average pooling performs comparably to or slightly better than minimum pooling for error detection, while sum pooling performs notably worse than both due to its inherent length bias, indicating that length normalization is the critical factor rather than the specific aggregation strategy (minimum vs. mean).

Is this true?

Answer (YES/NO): NO